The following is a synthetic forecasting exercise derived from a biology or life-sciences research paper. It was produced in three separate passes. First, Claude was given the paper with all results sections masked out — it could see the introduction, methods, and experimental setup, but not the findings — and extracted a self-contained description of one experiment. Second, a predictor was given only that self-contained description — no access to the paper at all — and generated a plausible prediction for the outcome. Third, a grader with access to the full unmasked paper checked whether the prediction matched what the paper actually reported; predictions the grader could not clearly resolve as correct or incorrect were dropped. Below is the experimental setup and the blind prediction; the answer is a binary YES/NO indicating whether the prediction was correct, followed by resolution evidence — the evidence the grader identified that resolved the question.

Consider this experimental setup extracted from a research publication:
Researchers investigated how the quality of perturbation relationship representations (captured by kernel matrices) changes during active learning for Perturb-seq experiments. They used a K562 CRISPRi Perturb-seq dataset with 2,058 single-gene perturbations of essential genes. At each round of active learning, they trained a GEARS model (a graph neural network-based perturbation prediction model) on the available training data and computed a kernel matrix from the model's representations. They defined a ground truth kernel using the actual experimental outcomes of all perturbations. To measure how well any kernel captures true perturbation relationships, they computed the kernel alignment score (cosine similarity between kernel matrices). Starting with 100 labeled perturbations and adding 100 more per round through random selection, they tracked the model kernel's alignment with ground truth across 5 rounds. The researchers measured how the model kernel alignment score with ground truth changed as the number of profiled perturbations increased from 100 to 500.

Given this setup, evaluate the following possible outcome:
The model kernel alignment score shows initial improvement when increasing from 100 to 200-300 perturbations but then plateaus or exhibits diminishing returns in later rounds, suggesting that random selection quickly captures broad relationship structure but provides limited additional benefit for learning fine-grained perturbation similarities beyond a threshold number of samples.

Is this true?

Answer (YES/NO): NO